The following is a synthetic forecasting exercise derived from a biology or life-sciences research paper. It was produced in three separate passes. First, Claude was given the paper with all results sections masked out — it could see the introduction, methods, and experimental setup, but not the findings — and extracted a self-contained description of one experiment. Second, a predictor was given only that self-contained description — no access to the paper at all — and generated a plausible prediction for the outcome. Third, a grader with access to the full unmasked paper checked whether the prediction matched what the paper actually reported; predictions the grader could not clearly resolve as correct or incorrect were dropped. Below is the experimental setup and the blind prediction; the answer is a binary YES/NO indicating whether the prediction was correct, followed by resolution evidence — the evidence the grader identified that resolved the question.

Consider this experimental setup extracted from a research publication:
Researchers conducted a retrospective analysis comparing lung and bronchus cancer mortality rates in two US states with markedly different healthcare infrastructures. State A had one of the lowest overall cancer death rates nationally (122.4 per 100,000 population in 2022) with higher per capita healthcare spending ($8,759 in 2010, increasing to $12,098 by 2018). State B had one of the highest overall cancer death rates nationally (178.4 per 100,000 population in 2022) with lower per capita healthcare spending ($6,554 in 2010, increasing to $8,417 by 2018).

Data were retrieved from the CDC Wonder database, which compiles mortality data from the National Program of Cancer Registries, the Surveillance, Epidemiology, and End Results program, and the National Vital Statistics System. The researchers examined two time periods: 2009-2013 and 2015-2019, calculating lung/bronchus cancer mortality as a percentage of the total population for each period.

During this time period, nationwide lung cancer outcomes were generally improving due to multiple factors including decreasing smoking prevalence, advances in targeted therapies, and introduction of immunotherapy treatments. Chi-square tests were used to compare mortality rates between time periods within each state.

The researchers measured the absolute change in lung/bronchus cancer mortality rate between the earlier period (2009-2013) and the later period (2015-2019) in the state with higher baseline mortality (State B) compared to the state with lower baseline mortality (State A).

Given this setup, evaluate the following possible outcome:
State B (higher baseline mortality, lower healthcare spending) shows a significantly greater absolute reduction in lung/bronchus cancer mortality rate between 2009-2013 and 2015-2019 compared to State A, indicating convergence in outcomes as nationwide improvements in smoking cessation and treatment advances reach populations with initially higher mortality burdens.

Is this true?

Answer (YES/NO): NO